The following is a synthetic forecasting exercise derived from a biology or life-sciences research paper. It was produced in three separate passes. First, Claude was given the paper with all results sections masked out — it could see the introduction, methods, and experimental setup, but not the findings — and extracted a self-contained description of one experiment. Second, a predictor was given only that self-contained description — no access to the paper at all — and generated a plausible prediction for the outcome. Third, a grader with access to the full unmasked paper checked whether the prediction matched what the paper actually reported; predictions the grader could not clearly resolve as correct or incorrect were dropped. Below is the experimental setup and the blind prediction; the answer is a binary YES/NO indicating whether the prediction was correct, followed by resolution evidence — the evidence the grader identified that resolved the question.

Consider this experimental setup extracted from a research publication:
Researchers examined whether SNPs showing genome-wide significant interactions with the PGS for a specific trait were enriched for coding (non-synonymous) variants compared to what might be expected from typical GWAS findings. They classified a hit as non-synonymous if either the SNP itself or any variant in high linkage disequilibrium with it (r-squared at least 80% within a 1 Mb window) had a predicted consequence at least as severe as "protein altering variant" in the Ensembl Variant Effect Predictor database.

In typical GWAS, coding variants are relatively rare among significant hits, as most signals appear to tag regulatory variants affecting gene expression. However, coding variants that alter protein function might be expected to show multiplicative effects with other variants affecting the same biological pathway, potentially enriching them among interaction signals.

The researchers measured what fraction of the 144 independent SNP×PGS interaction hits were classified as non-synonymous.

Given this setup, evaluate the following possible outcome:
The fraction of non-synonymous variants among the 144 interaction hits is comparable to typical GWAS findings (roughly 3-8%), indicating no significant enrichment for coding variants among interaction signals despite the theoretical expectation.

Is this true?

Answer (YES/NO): NO